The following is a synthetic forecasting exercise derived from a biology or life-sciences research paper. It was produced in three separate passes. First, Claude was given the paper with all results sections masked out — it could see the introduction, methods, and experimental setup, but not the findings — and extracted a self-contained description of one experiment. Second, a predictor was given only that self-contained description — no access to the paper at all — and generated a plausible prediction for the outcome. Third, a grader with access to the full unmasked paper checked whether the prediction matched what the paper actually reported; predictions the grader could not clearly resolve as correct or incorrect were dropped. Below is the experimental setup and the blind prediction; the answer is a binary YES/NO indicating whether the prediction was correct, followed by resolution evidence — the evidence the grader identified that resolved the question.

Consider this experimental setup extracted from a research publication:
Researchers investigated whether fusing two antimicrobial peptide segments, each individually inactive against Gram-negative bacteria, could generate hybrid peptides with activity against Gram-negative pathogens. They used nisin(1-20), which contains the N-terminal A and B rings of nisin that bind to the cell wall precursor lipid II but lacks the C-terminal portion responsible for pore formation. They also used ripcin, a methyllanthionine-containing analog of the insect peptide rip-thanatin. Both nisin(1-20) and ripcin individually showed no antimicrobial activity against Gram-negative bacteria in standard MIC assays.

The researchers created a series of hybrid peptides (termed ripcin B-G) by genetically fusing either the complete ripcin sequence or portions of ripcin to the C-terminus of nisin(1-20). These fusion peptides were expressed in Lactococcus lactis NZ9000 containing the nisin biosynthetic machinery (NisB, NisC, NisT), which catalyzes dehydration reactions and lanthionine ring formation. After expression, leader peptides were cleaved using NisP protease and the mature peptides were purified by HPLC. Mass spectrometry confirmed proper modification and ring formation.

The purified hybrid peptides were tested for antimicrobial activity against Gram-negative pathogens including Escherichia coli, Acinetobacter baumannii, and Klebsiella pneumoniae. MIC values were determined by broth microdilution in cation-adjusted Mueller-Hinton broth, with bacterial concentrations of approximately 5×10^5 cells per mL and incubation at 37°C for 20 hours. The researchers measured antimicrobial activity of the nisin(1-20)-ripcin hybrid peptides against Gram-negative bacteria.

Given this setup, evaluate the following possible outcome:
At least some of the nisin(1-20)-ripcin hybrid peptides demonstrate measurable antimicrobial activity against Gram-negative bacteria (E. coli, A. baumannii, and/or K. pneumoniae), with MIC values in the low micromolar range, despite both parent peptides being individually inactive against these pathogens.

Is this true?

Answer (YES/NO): YES